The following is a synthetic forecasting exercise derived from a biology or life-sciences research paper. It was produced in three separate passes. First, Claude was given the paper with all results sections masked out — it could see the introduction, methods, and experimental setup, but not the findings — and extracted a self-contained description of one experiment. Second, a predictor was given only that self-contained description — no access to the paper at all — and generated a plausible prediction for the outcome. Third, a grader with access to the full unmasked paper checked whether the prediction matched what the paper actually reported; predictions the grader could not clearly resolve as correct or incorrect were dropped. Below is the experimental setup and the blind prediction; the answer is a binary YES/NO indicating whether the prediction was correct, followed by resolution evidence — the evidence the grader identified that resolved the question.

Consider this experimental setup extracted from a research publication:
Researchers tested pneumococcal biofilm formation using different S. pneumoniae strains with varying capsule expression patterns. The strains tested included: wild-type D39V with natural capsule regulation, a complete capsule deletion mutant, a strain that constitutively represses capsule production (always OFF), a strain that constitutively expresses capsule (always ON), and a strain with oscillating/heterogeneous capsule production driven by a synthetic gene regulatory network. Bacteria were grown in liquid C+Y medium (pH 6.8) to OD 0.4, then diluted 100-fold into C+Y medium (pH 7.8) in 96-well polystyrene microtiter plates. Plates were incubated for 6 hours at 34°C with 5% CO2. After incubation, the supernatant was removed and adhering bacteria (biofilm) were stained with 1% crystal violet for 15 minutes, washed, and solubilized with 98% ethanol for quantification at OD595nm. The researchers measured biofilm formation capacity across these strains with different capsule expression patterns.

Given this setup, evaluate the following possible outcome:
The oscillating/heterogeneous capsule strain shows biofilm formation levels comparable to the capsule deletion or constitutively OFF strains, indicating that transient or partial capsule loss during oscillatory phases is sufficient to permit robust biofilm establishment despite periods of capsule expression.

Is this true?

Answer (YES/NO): NO